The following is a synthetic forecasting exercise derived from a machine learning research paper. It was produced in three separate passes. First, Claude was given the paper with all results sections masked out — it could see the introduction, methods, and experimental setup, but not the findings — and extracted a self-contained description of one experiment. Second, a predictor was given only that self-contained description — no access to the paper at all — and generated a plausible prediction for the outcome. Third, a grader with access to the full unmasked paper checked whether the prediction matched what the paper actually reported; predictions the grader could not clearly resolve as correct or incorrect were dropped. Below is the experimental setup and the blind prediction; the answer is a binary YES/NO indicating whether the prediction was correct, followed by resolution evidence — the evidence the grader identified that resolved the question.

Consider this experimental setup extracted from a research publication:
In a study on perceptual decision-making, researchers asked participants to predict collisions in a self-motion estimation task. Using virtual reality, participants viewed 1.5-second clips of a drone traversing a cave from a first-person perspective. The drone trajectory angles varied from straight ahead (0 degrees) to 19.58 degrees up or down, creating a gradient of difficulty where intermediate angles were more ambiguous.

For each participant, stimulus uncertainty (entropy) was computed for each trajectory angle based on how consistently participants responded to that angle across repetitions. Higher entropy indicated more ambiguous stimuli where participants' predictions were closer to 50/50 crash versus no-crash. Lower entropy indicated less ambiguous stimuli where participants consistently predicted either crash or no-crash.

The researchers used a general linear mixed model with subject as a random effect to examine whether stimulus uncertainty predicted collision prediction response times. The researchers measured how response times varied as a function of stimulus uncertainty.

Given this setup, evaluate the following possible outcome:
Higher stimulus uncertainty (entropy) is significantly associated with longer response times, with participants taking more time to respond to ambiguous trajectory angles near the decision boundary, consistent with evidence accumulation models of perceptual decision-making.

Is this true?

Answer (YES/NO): YES